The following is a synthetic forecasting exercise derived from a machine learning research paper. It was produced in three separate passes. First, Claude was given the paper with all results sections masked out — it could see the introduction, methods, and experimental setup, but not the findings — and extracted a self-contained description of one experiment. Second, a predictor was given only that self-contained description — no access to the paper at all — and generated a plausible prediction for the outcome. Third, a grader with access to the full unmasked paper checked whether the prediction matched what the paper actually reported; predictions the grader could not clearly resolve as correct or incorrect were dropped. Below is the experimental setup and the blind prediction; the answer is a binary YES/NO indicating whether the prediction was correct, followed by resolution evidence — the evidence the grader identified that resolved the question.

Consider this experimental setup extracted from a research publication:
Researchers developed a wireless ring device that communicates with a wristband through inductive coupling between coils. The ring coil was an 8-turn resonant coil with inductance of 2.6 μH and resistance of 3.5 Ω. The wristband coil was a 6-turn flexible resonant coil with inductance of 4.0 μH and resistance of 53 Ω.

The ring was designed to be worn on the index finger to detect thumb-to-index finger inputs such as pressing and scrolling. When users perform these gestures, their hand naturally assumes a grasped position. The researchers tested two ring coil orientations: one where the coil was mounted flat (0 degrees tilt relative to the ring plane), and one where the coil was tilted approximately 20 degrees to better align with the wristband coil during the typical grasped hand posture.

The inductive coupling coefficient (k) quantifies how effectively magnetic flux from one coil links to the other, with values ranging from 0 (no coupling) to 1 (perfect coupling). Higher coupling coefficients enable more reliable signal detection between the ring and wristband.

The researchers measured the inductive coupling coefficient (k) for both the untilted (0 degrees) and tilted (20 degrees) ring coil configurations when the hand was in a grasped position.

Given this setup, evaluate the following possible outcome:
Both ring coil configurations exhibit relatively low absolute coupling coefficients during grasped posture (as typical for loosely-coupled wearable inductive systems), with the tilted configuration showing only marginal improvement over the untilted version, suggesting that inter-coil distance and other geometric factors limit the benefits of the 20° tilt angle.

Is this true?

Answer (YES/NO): NO